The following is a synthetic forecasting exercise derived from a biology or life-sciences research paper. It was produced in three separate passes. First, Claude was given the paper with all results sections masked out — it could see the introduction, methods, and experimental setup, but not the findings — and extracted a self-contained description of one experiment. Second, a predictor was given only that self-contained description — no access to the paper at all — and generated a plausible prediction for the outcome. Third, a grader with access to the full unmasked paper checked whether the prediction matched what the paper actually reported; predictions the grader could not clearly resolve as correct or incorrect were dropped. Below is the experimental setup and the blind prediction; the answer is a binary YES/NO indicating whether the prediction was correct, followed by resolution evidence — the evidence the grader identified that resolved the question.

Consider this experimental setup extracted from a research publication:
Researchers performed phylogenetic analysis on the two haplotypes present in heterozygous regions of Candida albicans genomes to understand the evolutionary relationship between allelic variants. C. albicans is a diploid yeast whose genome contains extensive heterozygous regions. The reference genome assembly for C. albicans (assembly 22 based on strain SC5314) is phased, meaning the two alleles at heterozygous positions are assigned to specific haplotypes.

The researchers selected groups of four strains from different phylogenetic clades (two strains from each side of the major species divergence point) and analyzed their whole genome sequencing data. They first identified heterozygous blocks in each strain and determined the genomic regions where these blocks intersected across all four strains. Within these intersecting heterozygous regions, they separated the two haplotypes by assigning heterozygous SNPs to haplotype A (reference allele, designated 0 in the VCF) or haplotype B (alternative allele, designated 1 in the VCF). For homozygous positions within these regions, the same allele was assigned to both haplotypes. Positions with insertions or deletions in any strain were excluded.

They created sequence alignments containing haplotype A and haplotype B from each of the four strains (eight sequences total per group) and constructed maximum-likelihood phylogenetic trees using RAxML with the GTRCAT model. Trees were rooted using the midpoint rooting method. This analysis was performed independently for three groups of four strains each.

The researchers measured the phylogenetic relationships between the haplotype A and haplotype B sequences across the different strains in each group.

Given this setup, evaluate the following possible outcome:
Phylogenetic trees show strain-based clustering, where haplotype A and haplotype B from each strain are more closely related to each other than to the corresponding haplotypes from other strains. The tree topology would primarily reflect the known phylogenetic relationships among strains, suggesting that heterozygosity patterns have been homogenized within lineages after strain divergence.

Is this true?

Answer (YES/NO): NO